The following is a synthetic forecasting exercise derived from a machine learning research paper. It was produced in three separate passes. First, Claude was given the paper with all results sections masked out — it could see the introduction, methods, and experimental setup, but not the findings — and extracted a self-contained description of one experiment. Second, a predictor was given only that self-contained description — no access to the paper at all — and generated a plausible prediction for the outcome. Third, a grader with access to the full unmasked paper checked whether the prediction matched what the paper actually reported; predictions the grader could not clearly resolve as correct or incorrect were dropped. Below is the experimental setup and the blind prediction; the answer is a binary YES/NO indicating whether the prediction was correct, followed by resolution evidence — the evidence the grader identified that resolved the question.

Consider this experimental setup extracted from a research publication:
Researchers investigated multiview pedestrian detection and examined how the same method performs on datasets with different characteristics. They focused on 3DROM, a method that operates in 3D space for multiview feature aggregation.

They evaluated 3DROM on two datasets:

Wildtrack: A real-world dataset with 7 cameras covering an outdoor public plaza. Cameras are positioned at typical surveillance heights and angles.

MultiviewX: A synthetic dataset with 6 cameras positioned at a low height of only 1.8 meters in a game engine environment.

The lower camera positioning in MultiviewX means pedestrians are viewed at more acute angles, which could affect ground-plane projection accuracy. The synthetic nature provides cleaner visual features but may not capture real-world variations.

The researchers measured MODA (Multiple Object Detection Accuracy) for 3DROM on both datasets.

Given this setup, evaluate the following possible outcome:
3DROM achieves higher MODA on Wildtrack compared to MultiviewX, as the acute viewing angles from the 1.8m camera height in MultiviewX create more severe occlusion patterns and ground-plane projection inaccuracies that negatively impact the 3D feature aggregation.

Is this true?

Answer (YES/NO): NO